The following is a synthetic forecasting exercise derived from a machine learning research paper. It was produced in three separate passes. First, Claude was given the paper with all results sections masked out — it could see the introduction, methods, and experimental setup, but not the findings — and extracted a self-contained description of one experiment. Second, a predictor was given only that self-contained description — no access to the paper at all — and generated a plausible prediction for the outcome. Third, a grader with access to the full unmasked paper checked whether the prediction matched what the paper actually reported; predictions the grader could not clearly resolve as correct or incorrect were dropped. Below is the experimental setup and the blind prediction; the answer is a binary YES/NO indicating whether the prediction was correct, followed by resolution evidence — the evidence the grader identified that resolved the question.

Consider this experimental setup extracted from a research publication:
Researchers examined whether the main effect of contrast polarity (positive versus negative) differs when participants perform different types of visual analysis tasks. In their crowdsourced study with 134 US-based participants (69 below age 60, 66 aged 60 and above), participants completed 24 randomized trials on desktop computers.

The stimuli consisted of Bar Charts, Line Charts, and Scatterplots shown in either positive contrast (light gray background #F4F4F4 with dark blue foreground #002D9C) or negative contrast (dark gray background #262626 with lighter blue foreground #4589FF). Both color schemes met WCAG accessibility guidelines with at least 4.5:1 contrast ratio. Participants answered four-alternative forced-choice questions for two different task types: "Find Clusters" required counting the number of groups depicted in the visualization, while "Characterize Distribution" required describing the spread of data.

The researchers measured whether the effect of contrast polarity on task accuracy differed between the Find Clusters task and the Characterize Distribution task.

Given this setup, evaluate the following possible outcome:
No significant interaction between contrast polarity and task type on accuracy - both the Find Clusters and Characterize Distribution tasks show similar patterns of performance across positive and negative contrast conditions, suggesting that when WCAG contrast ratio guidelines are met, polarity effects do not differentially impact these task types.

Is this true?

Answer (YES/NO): YES